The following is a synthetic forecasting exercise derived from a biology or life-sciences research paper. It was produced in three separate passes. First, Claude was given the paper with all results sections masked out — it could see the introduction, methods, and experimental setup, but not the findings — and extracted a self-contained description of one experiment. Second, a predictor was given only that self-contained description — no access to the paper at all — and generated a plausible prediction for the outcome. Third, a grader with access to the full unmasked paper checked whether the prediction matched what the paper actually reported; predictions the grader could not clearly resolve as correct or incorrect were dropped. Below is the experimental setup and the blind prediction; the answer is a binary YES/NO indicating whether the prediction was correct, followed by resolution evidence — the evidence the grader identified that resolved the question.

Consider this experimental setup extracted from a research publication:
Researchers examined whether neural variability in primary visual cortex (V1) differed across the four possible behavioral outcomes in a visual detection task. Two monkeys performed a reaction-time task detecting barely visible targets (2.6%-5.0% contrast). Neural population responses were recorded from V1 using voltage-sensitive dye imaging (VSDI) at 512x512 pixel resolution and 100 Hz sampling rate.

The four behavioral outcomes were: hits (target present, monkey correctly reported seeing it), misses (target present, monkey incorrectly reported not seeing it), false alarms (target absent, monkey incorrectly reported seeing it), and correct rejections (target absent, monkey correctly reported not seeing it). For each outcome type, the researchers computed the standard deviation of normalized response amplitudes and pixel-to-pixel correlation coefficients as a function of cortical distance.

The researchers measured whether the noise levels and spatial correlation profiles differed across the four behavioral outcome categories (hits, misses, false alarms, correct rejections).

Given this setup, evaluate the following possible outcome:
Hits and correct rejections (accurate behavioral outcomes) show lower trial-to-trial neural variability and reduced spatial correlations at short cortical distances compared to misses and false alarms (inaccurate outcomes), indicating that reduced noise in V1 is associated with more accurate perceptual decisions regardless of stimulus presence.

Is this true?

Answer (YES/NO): NO